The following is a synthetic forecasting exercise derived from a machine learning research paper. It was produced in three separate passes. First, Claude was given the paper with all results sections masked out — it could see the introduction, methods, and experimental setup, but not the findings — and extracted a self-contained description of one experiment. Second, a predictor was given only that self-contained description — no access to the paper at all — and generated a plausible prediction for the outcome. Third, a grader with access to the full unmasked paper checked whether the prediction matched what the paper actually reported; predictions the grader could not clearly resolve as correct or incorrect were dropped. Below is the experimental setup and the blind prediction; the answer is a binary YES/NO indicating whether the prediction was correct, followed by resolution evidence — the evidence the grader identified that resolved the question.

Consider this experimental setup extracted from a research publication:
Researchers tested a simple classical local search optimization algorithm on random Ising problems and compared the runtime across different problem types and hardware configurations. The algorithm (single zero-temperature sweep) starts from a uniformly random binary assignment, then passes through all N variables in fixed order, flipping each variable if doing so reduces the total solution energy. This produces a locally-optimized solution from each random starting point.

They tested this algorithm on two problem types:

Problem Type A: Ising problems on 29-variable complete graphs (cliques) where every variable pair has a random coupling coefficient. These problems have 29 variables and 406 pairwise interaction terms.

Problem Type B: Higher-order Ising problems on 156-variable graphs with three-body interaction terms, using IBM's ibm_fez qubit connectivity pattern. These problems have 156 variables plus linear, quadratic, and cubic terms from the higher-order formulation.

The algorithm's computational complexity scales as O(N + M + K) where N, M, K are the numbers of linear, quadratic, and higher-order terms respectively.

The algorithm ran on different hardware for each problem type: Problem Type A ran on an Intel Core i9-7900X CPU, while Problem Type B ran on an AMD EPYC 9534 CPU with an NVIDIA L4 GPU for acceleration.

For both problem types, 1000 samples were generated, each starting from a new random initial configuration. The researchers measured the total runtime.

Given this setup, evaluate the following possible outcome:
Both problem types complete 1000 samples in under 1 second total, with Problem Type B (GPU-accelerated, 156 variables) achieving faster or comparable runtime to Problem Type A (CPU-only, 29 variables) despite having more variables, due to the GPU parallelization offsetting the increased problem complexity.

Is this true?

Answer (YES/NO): YES